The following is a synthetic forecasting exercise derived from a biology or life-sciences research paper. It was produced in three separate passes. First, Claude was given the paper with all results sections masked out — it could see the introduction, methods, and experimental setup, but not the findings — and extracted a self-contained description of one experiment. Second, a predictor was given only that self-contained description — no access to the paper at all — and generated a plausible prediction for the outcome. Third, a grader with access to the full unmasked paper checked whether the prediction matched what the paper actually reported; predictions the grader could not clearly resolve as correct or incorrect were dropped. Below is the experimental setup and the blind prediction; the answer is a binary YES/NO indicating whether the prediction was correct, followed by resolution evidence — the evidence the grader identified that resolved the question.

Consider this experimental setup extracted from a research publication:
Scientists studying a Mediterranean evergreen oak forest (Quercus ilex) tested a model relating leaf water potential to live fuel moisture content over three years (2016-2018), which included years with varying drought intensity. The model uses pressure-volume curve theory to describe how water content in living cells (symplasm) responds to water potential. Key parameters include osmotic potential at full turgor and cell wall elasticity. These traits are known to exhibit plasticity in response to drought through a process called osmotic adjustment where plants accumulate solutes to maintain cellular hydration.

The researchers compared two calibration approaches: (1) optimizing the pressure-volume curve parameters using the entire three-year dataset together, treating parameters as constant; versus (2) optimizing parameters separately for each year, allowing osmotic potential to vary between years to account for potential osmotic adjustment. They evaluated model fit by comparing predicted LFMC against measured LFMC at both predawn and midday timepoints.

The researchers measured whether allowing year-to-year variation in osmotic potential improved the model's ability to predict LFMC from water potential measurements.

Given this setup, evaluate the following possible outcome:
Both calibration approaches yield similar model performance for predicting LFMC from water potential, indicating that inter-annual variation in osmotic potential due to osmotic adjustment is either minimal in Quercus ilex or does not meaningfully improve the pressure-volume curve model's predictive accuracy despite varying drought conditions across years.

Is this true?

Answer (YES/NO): NO